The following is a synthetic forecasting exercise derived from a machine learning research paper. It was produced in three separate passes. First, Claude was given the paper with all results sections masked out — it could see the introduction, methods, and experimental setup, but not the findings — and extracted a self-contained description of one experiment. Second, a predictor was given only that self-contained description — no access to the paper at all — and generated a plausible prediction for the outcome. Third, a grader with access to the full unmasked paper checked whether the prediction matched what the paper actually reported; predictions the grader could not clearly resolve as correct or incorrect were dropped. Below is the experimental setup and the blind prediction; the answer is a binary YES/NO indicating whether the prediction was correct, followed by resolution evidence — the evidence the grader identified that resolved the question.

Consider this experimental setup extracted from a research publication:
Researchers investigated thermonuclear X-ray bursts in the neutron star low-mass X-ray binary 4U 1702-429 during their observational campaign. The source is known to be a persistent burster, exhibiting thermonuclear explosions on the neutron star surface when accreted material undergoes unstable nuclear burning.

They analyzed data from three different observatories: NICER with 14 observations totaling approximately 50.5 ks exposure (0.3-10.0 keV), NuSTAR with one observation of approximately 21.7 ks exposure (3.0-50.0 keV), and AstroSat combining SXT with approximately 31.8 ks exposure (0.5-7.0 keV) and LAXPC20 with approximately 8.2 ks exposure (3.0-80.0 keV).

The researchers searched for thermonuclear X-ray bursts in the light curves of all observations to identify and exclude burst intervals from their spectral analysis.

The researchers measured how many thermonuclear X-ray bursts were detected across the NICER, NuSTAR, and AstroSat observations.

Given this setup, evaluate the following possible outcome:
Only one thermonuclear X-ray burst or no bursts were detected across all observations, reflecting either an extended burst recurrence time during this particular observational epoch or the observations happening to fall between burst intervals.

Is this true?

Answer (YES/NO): YES